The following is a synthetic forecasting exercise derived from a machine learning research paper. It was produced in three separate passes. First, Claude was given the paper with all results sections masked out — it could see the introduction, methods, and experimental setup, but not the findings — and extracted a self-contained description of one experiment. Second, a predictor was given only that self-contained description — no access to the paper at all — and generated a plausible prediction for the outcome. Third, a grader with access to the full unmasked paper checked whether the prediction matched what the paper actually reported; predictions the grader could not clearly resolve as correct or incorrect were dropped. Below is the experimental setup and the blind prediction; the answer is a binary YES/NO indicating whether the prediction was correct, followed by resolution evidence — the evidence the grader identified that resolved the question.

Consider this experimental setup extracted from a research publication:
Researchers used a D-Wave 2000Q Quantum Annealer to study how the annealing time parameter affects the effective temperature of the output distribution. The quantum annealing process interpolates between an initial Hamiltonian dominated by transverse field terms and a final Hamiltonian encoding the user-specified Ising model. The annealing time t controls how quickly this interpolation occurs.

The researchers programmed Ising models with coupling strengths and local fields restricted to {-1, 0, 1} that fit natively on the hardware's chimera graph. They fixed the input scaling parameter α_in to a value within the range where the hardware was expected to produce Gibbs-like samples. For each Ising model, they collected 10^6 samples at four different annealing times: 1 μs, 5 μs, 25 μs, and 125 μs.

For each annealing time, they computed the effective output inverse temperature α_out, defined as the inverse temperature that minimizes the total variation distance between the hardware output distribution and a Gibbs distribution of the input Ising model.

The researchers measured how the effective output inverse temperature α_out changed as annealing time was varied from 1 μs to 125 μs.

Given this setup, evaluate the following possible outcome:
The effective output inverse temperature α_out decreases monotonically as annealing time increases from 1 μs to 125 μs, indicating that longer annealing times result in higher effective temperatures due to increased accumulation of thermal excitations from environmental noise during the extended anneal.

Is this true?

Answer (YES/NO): NO